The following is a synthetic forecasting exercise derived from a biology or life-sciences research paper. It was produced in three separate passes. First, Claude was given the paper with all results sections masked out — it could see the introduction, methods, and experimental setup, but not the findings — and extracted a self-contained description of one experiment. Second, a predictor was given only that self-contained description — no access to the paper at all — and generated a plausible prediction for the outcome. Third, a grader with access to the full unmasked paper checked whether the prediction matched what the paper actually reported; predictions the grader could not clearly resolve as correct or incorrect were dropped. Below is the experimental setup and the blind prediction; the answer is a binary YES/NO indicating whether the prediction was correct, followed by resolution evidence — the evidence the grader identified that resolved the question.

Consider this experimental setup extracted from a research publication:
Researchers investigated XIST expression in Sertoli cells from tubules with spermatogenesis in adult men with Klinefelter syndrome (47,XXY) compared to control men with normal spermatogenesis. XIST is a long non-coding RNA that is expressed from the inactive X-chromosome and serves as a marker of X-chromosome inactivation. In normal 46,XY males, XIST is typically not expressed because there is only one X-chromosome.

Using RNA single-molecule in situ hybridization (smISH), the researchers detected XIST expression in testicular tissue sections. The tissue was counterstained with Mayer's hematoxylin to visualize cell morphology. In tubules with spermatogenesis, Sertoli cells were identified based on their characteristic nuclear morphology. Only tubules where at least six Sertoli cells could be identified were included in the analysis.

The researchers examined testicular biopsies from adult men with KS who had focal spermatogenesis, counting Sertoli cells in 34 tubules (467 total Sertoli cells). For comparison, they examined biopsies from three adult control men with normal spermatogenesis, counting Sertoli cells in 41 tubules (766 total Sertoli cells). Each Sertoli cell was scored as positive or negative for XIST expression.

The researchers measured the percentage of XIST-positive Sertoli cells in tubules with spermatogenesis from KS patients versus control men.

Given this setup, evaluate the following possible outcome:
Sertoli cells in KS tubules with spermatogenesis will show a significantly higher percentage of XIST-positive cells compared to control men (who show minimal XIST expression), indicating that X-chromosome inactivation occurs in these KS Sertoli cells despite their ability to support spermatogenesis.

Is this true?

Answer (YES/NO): NO